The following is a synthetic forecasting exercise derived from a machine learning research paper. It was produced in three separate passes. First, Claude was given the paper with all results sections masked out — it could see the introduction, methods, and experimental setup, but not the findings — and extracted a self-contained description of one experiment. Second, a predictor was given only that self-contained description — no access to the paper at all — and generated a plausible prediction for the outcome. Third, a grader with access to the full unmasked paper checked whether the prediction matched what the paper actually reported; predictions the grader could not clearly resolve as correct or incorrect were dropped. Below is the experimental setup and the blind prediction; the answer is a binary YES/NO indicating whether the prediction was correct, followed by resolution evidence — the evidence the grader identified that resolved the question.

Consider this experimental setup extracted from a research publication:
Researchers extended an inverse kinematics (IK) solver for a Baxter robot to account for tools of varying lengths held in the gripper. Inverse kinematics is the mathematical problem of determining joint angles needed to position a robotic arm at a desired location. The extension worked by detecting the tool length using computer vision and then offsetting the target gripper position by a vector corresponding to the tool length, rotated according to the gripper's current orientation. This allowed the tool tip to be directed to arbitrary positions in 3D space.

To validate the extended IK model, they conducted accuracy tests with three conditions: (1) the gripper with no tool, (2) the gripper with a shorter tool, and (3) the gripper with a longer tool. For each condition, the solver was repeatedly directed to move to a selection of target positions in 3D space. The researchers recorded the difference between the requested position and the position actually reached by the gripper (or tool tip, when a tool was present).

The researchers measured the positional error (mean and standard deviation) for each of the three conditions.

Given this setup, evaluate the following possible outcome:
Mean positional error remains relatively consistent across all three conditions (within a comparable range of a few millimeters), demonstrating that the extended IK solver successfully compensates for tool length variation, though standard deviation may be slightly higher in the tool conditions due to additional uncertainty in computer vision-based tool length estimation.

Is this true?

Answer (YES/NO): NO